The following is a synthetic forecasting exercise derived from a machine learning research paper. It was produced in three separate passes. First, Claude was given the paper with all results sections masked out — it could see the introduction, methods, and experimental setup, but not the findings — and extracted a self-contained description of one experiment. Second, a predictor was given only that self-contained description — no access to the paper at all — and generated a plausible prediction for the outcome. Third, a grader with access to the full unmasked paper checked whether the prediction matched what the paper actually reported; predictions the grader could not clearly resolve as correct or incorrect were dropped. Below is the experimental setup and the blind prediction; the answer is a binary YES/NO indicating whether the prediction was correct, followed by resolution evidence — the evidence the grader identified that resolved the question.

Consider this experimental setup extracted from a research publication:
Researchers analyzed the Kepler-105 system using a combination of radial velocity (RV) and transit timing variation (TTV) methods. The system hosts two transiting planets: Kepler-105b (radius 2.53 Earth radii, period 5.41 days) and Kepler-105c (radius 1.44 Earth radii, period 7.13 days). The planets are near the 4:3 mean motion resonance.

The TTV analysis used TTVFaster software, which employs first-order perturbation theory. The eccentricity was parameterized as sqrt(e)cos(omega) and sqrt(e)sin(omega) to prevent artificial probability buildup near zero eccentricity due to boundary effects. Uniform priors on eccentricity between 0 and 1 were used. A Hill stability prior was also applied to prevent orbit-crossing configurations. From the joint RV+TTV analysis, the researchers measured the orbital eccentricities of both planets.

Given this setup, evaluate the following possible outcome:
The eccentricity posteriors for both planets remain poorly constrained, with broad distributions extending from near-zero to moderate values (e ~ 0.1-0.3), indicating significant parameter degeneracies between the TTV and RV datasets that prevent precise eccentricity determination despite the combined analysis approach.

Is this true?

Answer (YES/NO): NO